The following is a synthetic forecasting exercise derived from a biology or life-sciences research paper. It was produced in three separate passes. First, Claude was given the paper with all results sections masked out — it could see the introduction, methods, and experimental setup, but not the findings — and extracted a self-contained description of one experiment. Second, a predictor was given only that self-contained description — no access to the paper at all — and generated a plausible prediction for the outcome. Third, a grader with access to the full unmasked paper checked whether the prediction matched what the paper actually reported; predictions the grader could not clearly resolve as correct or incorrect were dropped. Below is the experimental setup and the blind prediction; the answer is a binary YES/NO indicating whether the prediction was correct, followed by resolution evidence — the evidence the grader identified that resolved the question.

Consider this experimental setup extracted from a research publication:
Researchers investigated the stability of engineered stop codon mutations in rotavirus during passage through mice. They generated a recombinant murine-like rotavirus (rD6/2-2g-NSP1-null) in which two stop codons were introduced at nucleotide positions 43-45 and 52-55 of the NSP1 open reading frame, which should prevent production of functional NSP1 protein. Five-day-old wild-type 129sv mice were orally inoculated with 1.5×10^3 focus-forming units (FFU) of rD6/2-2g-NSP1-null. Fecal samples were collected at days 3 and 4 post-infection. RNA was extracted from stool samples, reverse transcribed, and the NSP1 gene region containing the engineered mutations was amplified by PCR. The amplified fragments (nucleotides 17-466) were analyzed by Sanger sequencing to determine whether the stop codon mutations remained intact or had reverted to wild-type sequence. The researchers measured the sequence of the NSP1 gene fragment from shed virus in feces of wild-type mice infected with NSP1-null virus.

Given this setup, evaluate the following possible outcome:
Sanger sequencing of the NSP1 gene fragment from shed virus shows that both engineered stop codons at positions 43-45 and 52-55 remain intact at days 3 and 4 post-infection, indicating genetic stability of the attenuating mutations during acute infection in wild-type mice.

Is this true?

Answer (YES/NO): NO